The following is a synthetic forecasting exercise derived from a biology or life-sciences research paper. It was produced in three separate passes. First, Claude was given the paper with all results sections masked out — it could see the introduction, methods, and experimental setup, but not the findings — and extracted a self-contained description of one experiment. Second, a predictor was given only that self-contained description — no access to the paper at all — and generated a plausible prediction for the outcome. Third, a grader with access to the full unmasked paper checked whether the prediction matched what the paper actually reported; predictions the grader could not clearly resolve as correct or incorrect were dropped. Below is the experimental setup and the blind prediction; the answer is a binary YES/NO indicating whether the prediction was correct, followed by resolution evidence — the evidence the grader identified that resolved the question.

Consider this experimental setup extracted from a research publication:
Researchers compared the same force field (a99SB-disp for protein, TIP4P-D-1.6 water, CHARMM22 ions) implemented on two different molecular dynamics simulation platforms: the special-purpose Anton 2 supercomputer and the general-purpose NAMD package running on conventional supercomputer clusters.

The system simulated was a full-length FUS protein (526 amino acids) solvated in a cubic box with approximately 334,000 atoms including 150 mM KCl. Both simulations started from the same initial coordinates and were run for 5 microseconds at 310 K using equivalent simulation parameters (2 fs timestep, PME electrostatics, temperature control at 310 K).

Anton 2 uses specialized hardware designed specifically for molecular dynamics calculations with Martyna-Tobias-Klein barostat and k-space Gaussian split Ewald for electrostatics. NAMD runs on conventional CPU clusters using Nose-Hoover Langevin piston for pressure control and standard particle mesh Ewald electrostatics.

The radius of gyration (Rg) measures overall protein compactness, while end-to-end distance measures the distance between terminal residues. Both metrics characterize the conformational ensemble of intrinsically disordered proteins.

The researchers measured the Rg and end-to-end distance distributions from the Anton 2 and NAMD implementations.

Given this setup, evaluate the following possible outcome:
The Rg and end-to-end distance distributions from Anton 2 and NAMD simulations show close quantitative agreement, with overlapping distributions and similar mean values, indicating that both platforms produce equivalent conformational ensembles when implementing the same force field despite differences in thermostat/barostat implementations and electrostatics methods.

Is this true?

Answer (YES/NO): YES